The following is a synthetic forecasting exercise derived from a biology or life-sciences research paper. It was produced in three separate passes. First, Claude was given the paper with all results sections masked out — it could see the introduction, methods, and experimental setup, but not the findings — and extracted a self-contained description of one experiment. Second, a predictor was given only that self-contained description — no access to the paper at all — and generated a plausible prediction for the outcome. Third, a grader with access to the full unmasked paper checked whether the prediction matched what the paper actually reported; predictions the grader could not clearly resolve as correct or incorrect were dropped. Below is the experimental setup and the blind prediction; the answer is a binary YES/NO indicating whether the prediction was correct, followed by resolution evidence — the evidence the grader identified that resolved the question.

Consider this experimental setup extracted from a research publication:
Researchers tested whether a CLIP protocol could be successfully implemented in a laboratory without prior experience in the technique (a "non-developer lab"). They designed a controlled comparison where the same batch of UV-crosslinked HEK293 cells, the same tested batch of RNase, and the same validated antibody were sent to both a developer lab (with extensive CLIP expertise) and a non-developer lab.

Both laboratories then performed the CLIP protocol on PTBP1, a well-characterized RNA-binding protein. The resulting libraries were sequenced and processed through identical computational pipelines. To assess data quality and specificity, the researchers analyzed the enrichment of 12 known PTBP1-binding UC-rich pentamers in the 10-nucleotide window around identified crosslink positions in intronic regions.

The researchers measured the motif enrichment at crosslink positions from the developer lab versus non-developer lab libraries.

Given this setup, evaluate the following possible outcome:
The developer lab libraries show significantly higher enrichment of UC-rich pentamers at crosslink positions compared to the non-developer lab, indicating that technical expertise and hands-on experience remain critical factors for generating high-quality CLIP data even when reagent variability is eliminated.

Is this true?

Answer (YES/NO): NO